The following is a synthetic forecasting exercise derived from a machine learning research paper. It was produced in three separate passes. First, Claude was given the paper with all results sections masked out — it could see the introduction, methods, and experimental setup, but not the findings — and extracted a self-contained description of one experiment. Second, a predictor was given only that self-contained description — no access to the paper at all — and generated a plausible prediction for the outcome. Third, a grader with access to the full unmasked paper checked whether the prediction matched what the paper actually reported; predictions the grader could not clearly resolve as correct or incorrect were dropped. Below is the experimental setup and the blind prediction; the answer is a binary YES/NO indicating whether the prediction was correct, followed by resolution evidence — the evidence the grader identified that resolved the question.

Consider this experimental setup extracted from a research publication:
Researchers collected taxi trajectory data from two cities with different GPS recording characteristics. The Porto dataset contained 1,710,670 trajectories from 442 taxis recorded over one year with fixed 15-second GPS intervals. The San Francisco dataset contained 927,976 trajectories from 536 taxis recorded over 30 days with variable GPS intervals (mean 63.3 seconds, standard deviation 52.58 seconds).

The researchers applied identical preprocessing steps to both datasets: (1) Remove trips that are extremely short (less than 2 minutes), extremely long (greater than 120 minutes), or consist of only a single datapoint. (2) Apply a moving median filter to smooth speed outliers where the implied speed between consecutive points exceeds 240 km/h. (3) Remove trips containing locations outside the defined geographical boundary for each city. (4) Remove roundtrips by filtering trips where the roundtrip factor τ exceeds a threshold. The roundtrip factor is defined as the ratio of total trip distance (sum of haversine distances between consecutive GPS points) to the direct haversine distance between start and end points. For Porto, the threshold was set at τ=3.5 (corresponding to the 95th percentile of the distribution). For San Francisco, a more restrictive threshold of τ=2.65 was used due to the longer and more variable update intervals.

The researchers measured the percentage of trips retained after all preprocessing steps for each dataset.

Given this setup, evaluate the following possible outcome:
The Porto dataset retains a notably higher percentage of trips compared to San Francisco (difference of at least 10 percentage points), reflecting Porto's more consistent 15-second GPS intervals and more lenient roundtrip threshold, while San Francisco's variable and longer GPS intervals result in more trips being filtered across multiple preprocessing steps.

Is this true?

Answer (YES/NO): YES